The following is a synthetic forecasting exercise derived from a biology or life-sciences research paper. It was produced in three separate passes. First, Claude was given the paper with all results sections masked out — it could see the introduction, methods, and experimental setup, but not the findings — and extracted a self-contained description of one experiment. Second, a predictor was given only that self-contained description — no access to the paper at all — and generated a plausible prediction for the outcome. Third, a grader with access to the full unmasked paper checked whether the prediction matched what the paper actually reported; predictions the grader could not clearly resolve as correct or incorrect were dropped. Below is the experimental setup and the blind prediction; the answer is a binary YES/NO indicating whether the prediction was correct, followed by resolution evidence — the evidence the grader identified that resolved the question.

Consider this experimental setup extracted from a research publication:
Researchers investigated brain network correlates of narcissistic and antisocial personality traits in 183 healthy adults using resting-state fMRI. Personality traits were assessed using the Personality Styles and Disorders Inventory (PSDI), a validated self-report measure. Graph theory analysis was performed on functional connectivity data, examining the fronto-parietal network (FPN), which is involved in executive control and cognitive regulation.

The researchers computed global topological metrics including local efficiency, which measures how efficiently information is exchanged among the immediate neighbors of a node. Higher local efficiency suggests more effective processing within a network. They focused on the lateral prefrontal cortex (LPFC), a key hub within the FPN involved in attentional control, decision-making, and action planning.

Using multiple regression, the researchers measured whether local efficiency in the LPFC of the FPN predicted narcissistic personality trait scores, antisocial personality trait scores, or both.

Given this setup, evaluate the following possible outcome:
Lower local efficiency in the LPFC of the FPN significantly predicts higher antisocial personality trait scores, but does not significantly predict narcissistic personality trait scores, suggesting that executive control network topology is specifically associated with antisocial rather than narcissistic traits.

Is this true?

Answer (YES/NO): NO